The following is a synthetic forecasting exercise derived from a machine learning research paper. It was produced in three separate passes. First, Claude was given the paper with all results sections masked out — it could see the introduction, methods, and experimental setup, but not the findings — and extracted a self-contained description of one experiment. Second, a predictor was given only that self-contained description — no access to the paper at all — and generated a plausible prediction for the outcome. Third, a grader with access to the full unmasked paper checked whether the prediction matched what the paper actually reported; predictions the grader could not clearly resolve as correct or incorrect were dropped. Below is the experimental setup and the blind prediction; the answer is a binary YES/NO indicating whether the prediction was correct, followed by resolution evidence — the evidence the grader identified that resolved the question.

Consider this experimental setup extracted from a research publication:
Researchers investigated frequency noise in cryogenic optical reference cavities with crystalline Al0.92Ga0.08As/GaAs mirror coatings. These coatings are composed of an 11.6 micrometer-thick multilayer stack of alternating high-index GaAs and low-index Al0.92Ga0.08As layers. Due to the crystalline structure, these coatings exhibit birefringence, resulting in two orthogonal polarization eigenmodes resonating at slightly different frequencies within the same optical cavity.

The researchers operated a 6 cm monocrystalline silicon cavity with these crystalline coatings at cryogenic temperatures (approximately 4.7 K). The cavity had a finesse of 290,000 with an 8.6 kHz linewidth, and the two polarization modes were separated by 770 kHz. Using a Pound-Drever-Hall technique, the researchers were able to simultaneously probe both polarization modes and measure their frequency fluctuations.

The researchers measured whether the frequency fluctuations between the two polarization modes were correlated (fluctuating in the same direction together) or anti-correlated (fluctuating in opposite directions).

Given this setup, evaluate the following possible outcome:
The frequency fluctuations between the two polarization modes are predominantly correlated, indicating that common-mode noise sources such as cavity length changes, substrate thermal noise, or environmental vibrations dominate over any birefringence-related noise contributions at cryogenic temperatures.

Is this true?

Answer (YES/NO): NO